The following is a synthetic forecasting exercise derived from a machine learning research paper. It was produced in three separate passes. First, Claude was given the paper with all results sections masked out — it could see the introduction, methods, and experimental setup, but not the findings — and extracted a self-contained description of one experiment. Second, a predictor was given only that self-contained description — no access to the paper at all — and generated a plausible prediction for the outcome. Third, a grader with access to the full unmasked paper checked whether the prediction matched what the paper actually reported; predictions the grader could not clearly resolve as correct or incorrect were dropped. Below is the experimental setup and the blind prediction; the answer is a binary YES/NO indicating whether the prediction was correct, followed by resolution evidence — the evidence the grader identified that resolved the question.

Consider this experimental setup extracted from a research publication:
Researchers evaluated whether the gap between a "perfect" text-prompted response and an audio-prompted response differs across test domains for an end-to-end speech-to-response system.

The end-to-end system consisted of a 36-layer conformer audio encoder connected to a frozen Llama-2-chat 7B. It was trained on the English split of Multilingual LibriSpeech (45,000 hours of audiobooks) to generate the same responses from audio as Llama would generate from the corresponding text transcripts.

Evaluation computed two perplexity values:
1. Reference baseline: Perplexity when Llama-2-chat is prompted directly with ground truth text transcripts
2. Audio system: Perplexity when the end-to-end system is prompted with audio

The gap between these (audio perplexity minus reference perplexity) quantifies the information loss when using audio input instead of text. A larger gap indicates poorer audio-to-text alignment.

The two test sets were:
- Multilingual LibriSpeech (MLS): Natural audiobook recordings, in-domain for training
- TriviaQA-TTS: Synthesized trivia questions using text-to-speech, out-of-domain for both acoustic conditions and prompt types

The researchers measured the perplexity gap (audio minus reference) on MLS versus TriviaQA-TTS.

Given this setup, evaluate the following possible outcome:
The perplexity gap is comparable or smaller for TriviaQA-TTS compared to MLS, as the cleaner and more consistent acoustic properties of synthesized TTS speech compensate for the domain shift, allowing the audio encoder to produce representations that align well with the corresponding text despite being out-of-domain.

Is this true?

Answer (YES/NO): YES